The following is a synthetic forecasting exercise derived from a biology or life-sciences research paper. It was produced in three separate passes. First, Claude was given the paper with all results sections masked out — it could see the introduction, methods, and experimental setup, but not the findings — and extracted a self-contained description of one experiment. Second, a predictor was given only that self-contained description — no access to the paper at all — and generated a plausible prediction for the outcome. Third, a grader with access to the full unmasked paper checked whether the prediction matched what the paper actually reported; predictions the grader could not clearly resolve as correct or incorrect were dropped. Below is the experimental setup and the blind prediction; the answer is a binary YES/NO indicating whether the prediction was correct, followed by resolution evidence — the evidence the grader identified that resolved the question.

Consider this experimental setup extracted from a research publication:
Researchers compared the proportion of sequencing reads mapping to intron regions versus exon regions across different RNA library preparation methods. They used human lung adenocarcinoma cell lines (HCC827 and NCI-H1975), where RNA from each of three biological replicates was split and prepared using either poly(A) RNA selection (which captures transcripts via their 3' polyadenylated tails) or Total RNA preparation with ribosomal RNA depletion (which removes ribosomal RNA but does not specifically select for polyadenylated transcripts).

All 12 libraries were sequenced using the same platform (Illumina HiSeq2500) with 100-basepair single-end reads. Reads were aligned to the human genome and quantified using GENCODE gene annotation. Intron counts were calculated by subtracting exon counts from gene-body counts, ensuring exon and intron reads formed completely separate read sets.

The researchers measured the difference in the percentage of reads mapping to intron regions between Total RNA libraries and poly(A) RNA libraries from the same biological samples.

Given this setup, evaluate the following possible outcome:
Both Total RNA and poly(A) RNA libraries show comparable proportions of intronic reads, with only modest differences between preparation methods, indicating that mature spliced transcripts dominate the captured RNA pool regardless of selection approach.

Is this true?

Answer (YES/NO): NO